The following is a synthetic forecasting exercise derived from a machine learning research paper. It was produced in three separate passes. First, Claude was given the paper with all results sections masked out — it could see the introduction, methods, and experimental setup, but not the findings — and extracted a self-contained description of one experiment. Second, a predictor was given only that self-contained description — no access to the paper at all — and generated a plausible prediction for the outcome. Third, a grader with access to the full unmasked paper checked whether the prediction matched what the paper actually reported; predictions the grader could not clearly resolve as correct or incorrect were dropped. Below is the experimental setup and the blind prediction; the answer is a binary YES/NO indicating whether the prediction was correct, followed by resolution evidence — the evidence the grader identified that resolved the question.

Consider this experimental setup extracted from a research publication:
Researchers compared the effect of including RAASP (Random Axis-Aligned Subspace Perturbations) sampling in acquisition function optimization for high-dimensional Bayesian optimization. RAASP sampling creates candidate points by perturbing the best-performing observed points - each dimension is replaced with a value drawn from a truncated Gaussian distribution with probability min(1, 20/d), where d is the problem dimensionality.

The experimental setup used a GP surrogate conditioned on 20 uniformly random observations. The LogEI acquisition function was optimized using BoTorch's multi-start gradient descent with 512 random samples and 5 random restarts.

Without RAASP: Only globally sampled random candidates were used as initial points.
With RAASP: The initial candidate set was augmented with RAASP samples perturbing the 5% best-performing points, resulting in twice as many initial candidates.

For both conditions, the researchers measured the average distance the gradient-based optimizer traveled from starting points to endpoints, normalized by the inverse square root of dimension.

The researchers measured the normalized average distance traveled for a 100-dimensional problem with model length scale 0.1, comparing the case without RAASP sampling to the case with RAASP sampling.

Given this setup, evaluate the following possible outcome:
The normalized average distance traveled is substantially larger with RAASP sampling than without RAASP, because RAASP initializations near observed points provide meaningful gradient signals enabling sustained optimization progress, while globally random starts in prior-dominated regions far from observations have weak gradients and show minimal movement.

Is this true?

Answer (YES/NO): YES